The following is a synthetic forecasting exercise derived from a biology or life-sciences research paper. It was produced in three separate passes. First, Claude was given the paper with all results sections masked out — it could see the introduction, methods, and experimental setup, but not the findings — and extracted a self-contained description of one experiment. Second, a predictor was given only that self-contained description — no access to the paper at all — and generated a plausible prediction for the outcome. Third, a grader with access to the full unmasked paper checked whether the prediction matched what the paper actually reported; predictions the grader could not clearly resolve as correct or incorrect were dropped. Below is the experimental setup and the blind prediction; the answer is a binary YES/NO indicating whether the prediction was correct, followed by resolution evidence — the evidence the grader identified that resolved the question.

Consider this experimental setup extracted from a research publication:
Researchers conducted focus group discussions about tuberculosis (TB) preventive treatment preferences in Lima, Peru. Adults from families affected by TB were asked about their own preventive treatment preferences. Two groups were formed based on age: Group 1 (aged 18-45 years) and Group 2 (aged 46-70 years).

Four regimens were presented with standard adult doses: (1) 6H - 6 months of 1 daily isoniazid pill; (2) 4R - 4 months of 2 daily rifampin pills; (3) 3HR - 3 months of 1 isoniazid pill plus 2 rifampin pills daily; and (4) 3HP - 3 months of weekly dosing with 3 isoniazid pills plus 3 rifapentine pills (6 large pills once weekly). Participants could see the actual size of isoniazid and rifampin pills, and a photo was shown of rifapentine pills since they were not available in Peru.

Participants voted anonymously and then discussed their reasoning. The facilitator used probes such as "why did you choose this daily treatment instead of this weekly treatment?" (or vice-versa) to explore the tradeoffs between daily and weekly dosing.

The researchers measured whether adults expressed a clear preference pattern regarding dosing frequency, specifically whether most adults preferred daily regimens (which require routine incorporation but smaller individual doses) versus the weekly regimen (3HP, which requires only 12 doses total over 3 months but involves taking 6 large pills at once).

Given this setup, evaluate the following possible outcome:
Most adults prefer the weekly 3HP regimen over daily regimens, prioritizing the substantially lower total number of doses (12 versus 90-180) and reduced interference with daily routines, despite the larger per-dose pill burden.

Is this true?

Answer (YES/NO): YES